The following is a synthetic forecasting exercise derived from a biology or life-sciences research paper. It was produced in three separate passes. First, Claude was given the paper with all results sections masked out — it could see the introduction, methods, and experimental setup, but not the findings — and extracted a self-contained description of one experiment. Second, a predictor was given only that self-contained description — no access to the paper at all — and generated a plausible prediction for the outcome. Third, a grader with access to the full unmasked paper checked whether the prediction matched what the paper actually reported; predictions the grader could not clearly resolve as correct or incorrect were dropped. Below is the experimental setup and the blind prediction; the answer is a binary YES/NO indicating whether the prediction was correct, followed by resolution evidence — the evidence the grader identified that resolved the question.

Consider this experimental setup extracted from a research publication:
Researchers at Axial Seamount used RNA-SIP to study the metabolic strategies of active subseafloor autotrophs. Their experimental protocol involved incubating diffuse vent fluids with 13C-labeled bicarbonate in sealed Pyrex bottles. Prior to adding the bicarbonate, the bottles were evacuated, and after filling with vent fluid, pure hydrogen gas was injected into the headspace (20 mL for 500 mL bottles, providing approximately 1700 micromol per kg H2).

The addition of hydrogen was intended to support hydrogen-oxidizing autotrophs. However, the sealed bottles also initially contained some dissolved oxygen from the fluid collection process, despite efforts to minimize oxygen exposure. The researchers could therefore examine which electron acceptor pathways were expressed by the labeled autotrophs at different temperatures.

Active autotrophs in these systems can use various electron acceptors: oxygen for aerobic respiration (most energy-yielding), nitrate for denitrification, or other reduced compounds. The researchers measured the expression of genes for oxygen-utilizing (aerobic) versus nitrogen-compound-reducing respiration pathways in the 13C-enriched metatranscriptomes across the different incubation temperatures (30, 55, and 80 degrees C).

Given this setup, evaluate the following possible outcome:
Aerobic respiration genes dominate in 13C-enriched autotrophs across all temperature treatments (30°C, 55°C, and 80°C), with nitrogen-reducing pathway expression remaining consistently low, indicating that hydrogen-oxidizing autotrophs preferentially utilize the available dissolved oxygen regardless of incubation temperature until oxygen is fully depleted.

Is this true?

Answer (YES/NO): NO